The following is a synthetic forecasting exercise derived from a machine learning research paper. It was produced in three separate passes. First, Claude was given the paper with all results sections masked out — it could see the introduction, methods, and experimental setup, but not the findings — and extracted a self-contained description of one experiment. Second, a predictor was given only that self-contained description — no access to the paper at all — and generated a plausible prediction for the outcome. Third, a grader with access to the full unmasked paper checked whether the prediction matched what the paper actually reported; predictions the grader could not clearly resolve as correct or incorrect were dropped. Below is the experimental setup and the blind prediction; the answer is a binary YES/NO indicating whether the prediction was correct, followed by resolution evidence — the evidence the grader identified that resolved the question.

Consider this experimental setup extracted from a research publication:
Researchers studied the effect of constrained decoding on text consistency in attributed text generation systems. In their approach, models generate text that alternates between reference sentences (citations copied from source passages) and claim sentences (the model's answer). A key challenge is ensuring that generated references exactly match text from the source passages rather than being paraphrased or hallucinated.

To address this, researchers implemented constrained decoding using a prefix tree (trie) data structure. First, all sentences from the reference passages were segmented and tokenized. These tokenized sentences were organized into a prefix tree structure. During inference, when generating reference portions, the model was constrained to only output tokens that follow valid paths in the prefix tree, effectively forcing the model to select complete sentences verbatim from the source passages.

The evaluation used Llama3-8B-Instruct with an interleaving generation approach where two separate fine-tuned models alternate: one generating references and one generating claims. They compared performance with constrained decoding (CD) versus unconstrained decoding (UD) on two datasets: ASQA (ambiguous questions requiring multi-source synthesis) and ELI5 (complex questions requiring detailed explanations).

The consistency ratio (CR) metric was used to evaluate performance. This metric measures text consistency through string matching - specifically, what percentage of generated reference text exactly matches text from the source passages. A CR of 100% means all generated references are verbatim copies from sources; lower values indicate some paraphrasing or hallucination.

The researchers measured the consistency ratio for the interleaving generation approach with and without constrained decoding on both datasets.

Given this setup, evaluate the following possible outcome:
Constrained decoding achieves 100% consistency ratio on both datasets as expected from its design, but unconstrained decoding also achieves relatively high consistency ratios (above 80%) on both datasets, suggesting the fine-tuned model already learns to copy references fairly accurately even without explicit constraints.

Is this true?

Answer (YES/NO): YES